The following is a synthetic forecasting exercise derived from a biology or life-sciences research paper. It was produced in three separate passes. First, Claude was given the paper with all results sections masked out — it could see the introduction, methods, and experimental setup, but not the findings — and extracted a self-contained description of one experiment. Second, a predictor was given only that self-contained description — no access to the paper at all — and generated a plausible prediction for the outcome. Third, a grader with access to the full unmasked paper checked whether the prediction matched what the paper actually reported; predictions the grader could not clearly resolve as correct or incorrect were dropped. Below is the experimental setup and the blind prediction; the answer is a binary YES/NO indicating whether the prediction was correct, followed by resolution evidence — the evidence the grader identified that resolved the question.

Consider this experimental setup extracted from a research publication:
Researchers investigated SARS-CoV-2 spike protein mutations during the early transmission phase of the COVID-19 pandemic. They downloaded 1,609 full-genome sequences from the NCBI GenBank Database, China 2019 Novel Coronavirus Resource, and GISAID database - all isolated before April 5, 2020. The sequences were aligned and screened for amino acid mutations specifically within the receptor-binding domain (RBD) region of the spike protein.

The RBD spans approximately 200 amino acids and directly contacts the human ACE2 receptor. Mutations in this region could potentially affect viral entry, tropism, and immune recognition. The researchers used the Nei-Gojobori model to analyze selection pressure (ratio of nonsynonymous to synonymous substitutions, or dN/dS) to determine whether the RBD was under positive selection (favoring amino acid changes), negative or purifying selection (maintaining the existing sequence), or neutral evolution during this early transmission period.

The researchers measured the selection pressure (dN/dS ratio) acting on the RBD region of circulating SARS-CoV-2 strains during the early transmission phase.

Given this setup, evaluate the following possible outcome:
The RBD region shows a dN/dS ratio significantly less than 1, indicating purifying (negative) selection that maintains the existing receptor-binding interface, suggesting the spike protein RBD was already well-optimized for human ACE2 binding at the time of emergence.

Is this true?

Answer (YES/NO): NO